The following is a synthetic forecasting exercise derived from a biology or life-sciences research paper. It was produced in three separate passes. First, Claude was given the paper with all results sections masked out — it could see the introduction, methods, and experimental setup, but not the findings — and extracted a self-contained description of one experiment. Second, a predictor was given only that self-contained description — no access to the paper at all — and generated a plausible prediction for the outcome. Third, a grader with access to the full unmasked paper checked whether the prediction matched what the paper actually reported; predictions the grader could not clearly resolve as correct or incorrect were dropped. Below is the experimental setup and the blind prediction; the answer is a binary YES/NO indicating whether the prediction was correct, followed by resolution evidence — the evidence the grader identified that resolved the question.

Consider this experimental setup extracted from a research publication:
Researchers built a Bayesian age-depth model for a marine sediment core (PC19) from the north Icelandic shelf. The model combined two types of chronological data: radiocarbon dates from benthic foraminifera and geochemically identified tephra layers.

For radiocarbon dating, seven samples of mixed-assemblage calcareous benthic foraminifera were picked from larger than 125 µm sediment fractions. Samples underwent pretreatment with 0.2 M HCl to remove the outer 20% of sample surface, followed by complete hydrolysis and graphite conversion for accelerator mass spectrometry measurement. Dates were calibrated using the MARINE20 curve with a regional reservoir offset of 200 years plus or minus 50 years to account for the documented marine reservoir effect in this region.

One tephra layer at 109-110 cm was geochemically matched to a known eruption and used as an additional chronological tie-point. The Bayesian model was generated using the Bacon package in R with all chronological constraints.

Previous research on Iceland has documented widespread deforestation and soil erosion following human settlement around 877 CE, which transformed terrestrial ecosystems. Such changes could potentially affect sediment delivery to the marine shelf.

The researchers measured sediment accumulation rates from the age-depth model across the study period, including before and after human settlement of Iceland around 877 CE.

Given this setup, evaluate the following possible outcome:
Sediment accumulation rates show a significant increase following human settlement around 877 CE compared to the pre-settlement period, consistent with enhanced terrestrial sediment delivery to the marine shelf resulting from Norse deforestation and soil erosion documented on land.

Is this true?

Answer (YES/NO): NO